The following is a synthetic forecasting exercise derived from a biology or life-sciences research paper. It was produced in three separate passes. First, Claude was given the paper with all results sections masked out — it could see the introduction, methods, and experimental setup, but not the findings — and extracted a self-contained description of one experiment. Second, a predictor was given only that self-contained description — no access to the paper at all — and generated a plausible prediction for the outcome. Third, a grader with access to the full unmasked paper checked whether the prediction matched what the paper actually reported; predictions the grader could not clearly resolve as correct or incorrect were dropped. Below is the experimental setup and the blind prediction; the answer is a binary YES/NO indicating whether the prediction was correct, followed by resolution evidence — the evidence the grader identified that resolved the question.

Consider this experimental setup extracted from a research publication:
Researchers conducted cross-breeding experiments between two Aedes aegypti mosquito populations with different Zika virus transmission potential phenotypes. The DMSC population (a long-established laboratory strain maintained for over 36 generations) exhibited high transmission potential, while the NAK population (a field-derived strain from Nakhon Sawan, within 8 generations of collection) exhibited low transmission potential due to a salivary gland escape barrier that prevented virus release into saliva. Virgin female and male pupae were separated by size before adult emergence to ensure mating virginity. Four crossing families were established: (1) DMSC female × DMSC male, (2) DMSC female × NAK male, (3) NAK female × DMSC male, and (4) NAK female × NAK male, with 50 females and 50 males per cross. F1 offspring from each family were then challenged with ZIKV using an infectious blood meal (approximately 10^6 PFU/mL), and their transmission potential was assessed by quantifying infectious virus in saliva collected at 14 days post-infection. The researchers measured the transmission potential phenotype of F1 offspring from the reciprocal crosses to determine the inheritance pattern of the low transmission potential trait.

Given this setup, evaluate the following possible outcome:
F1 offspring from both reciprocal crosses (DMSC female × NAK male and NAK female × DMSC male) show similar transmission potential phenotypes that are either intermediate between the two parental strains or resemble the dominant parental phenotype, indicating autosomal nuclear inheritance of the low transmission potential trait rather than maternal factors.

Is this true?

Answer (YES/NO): YES